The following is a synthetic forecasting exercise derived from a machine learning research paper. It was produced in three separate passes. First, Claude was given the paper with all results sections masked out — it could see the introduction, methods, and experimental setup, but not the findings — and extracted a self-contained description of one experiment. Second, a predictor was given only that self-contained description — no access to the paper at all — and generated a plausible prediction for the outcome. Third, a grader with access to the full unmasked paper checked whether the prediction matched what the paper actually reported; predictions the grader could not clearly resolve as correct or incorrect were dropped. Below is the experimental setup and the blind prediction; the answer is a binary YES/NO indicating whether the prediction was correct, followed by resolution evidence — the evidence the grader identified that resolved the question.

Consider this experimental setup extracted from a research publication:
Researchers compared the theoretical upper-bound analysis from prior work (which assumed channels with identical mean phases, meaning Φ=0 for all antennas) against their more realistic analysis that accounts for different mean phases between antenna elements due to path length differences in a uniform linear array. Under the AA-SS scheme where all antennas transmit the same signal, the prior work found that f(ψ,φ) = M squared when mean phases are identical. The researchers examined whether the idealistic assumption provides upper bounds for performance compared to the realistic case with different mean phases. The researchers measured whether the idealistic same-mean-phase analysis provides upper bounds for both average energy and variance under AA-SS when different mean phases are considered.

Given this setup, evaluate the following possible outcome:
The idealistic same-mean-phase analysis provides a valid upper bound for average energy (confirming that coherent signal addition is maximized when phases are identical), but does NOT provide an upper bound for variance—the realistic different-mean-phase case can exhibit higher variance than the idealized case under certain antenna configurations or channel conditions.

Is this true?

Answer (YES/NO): NO